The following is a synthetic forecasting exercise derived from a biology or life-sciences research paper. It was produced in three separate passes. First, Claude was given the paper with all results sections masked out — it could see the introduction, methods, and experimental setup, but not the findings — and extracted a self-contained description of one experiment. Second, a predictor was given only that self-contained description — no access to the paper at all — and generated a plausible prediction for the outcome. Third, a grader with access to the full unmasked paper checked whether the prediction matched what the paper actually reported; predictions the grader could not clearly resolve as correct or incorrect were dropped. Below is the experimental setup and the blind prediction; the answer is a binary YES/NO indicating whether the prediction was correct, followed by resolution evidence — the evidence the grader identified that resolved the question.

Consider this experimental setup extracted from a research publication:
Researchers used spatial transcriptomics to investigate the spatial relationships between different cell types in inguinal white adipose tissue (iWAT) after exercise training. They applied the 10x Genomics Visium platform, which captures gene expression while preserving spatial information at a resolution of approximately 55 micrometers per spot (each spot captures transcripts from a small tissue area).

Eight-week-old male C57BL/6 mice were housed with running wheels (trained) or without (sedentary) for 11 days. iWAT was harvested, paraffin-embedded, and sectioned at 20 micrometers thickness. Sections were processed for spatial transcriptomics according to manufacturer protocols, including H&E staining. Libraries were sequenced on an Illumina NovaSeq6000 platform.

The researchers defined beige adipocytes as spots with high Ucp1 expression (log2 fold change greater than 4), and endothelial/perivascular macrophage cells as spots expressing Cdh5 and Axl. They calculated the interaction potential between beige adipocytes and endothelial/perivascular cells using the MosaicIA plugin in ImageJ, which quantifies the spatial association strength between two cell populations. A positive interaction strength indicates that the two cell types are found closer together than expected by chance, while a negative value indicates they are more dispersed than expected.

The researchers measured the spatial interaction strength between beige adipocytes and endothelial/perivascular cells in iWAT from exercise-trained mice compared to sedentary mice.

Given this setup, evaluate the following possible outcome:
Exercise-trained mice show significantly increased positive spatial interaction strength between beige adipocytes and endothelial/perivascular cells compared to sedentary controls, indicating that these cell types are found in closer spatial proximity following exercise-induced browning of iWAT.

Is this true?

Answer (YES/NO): NO